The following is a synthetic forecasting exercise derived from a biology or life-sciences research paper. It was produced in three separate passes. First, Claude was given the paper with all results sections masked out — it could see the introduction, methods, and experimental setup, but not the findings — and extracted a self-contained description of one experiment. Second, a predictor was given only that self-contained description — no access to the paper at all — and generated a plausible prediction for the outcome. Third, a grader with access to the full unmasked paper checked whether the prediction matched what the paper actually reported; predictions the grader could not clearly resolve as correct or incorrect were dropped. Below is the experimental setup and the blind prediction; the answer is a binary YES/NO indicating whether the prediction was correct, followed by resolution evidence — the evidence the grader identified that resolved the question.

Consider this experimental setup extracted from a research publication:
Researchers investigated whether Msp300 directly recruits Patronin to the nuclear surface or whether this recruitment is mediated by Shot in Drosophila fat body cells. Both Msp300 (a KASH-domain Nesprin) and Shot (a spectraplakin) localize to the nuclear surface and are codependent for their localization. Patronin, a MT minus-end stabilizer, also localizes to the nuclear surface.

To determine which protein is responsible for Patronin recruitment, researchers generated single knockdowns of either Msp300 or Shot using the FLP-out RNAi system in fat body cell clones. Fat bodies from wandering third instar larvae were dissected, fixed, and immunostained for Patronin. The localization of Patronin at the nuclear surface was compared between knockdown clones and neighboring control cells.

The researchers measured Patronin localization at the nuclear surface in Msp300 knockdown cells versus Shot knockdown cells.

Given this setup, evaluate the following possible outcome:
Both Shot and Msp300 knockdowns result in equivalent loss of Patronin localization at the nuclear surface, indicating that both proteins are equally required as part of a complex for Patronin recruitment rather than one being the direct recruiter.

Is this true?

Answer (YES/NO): NO